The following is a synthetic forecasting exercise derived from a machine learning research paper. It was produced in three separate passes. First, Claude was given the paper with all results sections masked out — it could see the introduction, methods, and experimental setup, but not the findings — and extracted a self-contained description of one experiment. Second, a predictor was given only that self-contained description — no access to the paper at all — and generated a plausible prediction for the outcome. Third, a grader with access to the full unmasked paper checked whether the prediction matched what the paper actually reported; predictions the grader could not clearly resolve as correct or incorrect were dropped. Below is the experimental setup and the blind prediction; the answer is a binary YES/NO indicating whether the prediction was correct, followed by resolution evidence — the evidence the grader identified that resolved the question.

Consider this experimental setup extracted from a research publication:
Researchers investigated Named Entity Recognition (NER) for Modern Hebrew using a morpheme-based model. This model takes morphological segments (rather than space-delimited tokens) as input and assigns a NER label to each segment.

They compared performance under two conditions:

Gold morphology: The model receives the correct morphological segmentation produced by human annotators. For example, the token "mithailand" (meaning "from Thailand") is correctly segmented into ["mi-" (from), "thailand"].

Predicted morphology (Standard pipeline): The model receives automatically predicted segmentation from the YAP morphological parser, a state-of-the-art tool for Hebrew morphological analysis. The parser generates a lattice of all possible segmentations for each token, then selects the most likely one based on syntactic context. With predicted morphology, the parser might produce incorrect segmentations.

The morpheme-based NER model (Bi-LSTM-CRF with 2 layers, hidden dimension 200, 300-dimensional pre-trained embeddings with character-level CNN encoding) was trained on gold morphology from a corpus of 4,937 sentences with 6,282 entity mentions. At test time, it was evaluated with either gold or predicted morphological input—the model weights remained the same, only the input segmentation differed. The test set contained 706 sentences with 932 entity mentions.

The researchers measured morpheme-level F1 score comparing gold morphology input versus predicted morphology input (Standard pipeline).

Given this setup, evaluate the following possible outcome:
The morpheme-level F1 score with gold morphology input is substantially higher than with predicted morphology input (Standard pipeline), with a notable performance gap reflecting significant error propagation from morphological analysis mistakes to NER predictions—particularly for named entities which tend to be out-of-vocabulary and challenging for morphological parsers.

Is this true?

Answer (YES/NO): YES